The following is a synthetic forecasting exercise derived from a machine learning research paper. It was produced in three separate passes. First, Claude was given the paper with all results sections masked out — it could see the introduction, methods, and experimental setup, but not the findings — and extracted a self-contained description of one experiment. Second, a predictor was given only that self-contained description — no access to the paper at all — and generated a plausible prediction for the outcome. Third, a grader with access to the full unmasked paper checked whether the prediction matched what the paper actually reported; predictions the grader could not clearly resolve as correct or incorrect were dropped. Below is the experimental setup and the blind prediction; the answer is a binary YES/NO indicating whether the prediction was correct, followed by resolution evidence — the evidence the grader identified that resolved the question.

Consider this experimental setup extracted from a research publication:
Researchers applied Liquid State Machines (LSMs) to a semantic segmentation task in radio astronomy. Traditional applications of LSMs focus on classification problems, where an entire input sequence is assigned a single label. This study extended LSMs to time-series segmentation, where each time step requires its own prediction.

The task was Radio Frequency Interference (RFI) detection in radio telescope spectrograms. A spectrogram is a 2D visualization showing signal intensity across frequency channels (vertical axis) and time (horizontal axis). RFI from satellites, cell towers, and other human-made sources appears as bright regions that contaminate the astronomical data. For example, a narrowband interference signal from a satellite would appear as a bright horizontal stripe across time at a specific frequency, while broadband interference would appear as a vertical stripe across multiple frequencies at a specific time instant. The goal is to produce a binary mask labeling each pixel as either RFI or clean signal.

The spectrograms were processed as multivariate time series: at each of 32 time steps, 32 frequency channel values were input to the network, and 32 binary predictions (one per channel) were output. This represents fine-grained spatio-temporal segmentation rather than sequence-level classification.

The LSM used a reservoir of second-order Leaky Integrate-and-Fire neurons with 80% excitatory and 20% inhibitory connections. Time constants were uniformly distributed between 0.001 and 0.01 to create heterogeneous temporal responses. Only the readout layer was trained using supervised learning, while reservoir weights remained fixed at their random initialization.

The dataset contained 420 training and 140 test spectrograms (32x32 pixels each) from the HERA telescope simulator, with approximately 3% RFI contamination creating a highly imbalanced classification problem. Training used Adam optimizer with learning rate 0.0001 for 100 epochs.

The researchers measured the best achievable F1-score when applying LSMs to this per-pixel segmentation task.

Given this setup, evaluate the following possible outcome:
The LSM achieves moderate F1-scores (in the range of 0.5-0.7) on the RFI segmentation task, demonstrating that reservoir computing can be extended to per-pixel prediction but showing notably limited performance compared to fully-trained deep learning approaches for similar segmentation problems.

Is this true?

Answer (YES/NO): NO